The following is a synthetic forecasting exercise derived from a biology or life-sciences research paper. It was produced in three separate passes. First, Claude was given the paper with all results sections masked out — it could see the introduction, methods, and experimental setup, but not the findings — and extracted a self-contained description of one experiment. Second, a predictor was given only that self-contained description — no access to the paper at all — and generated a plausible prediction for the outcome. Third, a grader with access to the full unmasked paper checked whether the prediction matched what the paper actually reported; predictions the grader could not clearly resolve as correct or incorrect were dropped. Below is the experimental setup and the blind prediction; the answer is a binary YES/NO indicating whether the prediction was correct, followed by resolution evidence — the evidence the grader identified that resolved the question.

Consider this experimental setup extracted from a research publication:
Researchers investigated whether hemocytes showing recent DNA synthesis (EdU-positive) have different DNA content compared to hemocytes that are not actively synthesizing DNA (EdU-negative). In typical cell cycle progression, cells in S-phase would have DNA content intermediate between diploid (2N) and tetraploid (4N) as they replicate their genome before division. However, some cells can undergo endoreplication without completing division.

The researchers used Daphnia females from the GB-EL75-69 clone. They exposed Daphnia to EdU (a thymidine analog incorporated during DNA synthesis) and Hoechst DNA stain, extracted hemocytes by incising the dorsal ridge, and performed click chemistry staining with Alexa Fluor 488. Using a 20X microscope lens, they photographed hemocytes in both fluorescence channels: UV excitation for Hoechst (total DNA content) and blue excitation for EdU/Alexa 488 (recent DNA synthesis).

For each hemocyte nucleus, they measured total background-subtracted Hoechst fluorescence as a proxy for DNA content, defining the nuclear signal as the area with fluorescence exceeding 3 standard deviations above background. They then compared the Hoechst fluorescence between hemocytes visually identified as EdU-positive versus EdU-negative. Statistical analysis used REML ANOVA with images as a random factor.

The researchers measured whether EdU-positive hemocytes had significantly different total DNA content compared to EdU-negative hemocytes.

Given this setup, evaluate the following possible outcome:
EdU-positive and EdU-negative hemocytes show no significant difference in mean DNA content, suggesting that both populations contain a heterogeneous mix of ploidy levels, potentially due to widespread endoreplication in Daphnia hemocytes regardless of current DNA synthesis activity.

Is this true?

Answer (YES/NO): NO